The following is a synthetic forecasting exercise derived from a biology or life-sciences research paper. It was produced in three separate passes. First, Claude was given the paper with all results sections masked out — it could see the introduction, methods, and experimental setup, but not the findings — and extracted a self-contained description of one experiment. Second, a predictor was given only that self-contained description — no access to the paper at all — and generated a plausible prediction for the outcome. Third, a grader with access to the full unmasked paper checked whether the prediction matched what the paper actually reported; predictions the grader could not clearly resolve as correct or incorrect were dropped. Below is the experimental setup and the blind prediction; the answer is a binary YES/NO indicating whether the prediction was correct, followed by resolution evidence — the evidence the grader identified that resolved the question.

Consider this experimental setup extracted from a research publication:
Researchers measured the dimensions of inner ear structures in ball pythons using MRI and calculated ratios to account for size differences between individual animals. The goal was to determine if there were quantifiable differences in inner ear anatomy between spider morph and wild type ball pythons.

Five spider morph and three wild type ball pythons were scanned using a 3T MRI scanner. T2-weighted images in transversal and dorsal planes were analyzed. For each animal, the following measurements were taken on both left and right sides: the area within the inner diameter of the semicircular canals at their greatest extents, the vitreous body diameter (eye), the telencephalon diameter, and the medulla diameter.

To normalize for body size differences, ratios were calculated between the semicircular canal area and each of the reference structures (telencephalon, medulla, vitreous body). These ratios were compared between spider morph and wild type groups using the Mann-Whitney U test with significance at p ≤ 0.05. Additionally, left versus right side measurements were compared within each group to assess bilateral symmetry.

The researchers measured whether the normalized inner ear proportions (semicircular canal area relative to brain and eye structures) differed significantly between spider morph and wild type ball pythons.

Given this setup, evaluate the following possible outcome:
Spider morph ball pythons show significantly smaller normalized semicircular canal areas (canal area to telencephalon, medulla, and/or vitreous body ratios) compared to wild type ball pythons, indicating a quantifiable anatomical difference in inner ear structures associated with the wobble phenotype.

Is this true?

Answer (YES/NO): YES